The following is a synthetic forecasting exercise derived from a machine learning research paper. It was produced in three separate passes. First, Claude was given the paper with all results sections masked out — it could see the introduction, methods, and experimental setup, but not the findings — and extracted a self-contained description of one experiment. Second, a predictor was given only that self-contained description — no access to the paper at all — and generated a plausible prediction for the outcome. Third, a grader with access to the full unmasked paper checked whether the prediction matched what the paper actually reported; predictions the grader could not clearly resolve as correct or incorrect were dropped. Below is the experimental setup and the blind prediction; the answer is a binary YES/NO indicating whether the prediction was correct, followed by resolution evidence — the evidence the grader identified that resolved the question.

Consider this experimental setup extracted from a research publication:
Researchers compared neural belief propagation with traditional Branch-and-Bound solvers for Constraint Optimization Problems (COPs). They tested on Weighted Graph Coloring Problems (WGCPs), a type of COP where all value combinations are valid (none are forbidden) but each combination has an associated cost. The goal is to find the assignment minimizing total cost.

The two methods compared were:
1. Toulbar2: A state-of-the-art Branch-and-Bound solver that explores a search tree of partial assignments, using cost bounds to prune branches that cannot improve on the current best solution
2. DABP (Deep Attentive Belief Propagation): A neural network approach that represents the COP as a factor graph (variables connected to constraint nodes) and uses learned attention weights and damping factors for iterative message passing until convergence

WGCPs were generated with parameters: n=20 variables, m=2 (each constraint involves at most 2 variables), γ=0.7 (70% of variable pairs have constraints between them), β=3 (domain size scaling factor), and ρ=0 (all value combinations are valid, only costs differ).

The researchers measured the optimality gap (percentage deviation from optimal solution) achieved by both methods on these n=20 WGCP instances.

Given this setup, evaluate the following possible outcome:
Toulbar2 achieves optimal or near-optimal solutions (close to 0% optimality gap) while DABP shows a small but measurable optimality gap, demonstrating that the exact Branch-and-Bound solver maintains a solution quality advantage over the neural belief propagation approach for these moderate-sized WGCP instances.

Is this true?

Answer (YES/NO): NO